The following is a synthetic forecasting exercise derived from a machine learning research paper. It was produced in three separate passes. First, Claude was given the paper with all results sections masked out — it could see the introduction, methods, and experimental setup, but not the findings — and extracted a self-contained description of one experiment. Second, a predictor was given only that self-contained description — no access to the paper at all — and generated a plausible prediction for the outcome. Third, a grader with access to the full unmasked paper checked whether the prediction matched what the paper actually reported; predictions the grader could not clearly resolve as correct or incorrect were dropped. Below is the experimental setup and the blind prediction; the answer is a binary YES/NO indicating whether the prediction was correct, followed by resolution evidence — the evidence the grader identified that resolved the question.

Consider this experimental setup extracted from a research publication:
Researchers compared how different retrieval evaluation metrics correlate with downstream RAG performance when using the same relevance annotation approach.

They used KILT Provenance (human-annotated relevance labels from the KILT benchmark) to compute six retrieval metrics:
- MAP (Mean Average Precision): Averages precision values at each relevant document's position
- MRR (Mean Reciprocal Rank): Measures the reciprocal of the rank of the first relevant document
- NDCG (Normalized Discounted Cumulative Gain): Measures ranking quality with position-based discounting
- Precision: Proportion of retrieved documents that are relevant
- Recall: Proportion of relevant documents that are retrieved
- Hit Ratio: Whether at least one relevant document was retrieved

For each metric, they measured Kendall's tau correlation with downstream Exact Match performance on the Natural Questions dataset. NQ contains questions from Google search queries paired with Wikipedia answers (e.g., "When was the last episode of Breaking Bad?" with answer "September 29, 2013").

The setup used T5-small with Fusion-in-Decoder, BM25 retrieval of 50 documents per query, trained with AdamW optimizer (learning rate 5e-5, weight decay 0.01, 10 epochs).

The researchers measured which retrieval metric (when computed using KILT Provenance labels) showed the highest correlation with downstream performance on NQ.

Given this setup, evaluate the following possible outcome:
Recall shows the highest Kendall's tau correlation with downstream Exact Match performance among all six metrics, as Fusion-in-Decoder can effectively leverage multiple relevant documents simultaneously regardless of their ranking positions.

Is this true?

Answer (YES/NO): YES